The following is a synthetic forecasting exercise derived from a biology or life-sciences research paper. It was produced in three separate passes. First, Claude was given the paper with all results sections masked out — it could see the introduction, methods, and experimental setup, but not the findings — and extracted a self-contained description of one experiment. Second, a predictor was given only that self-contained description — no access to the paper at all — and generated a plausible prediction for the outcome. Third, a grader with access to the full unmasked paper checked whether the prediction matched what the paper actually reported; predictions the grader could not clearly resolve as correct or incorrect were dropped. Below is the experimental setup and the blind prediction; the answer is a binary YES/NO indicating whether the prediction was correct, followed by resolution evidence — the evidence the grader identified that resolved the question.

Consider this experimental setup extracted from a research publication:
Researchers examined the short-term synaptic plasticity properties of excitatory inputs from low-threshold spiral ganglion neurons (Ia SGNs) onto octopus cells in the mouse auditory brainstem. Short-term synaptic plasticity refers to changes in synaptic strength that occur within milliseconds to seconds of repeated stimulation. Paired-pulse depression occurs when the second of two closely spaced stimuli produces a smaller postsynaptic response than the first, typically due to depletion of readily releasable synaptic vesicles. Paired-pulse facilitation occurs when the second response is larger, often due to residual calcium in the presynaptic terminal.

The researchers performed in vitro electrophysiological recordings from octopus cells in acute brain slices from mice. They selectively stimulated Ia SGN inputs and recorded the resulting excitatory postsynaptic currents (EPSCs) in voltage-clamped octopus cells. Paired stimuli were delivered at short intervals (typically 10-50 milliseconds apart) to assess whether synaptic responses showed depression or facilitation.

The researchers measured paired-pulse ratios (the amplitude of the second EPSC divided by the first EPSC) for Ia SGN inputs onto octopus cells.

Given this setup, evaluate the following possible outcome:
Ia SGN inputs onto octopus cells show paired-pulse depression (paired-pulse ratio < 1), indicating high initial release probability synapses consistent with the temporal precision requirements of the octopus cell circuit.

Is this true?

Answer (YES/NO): NO